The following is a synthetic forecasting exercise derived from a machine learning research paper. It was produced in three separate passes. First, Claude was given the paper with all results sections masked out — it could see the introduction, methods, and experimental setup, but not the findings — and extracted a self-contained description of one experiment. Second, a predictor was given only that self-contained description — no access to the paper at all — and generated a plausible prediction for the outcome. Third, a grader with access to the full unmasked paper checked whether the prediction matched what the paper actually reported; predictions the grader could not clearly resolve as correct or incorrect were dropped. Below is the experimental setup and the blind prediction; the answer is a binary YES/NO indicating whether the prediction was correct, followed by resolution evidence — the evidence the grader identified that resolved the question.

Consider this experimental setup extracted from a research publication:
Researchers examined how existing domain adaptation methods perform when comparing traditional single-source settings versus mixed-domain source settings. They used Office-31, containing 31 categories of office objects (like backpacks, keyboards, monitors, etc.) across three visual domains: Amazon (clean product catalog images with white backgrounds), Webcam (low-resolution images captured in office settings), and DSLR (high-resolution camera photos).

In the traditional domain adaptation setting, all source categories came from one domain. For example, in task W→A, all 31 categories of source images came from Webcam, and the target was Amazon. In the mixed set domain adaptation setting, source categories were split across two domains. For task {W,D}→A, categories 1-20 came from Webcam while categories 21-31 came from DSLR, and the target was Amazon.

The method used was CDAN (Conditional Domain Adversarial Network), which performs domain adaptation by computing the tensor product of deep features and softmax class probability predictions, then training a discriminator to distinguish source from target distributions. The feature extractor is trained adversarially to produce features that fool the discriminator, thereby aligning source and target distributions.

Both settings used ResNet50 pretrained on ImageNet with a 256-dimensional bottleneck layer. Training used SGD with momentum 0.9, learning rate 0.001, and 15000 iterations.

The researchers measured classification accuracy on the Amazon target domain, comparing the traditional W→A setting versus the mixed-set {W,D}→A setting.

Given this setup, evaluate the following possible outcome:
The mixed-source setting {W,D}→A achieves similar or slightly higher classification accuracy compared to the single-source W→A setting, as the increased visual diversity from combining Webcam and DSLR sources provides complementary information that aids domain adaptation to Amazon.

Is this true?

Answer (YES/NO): YES